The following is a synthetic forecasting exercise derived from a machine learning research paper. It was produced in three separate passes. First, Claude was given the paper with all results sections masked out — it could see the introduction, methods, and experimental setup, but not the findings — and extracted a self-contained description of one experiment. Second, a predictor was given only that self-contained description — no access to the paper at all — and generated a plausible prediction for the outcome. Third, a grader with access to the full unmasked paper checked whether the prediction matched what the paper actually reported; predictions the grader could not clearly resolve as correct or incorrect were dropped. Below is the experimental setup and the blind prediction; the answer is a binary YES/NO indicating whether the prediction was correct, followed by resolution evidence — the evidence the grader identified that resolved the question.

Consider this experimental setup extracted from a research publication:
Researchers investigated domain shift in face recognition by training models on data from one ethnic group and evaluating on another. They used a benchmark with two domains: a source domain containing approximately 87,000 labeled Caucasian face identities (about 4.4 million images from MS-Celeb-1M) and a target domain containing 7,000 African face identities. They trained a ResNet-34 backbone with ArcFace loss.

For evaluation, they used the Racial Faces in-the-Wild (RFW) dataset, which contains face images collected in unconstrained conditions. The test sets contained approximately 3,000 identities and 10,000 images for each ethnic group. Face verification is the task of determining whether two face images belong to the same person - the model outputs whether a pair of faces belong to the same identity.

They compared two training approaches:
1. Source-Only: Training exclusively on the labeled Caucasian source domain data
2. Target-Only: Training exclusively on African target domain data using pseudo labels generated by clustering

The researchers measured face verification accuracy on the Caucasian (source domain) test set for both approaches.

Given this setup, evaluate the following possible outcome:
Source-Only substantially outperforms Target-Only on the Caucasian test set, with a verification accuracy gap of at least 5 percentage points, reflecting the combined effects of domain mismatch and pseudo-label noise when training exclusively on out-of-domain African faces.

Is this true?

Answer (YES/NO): YES